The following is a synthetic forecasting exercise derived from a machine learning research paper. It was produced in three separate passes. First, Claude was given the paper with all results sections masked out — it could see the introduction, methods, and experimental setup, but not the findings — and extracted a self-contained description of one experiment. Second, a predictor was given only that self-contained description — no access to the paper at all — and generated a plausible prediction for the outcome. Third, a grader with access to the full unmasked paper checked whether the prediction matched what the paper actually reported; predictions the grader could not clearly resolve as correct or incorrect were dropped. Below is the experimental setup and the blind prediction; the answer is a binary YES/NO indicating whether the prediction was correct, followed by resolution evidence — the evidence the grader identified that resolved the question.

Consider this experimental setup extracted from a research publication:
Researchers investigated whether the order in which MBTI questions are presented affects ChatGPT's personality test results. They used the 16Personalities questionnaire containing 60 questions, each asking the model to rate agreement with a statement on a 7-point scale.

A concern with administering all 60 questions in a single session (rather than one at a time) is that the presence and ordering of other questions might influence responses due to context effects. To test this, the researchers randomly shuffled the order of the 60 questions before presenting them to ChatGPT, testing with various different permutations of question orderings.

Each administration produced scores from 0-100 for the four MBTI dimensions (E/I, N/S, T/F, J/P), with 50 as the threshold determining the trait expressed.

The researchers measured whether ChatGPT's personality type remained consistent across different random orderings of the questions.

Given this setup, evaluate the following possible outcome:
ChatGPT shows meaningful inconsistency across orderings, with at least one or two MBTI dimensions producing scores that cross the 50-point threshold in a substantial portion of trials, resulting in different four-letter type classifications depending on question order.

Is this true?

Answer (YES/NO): NO